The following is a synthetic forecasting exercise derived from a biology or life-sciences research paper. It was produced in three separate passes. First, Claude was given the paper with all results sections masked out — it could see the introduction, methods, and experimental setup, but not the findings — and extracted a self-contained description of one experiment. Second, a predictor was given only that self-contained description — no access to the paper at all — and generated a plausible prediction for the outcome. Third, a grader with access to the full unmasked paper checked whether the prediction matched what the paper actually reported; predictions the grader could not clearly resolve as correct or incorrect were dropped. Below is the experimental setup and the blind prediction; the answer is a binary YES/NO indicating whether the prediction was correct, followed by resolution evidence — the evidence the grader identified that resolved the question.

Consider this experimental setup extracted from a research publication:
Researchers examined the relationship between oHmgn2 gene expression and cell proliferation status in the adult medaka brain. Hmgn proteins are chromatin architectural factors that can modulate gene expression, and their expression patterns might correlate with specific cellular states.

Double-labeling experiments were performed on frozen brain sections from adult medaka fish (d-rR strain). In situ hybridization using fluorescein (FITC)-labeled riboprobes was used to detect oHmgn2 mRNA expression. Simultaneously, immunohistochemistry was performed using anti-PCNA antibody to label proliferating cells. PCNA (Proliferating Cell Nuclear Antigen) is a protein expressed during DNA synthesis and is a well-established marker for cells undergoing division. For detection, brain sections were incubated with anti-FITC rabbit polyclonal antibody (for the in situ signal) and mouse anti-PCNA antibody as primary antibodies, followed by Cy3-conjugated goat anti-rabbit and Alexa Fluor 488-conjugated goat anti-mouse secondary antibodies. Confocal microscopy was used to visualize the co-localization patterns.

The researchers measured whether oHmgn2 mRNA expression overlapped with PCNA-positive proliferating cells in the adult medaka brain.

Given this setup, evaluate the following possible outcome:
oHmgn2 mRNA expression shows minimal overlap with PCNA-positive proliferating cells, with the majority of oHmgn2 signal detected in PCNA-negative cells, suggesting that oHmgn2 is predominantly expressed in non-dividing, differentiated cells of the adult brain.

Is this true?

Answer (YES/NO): NO